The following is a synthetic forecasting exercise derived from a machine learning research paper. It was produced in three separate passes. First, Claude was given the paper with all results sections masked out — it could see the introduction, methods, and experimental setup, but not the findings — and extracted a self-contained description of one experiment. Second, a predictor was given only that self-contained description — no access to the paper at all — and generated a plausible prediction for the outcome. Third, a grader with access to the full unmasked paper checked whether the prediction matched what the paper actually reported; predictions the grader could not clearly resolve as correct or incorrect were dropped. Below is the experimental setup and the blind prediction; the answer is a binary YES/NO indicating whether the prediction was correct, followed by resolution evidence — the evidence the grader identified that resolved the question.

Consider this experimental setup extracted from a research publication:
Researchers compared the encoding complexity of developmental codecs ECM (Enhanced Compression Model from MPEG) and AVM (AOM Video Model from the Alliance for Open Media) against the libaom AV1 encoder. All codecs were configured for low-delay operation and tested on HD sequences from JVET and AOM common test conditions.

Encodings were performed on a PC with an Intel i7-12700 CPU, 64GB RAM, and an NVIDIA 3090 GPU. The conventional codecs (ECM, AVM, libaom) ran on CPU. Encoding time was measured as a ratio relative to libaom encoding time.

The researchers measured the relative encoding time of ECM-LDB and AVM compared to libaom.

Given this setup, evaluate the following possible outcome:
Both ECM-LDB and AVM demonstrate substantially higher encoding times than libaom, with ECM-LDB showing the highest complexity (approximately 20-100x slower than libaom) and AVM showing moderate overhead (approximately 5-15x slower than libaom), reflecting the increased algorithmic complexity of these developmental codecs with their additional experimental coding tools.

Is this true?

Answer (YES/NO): NO